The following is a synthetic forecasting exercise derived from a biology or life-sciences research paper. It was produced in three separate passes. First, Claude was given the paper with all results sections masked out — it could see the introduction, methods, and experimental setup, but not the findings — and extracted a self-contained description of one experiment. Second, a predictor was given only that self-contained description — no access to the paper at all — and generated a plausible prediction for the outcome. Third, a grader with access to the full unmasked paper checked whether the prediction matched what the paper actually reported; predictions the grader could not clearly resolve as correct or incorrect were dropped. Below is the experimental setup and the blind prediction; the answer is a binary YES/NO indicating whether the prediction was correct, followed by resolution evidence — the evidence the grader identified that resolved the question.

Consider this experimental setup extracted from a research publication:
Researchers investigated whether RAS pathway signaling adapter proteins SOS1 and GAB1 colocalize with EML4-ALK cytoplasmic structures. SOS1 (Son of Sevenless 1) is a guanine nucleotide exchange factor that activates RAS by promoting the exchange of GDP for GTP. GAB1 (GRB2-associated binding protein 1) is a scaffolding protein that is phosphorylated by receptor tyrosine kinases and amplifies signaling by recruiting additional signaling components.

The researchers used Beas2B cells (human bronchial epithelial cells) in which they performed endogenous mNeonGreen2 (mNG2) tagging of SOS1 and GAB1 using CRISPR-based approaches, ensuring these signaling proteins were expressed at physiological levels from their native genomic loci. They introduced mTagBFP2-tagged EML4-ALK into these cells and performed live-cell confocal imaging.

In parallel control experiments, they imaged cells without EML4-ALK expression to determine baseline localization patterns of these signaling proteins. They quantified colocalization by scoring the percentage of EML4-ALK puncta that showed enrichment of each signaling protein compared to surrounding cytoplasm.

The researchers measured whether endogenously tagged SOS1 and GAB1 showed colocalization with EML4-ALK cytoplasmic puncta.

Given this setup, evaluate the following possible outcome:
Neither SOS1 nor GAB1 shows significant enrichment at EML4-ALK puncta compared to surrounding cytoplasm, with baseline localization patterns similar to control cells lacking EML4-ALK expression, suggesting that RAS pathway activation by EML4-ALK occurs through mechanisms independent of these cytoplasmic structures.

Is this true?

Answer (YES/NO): NO